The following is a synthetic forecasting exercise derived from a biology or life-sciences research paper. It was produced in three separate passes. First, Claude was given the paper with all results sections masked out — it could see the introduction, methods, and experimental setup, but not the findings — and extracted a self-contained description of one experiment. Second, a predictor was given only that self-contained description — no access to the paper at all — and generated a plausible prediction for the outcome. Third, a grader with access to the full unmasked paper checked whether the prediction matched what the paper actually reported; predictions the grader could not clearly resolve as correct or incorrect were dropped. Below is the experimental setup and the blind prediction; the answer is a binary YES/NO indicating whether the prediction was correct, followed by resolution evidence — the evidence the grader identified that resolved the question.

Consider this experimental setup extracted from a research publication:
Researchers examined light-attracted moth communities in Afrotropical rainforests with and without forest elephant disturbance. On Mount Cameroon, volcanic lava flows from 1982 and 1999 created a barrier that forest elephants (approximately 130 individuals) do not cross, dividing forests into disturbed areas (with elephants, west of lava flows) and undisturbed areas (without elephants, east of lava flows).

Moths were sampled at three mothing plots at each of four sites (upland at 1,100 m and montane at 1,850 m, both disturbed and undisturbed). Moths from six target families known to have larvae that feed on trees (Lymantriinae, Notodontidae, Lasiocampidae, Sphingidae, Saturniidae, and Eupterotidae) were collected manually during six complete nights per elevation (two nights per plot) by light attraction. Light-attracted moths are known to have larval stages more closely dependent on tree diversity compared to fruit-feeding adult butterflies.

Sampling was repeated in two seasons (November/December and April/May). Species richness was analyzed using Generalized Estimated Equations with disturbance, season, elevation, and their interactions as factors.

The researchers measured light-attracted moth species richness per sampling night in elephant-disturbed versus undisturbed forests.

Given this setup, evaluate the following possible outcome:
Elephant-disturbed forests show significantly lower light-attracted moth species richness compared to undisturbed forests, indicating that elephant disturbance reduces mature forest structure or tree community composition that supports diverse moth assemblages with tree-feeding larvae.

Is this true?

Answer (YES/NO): NO